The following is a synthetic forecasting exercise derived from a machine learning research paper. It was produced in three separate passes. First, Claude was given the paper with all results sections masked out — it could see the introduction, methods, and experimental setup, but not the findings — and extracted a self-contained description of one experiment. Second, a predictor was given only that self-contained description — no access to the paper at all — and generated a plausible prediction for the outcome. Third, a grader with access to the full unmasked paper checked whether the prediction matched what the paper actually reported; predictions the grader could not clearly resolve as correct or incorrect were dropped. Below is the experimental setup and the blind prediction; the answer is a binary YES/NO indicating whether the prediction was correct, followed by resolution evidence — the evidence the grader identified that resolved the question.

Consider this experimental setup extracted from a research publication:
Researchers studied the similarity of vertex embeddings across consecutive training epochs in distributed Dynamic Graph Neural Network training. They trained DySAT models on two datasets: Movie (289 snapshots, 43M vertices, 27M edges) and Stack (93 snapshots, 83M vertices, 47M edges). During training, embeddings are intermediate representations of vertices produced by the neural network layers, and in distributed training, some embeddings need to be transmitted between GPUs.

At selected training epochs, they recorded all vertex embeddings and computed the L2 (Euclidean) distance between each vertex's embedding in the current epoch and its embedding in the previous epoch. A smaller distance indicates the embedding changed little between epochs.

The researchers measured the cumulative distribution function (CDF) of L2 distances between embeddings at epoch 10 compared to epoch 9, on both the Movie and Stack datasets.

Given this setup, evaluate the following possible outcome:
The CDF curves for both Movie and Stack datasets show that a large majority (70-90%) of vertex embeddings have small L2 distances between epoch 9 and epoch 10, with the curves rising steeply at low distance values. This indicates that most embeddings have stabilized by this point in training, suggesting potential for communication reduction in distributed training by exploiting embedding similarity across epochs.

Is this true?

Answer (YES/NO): YES